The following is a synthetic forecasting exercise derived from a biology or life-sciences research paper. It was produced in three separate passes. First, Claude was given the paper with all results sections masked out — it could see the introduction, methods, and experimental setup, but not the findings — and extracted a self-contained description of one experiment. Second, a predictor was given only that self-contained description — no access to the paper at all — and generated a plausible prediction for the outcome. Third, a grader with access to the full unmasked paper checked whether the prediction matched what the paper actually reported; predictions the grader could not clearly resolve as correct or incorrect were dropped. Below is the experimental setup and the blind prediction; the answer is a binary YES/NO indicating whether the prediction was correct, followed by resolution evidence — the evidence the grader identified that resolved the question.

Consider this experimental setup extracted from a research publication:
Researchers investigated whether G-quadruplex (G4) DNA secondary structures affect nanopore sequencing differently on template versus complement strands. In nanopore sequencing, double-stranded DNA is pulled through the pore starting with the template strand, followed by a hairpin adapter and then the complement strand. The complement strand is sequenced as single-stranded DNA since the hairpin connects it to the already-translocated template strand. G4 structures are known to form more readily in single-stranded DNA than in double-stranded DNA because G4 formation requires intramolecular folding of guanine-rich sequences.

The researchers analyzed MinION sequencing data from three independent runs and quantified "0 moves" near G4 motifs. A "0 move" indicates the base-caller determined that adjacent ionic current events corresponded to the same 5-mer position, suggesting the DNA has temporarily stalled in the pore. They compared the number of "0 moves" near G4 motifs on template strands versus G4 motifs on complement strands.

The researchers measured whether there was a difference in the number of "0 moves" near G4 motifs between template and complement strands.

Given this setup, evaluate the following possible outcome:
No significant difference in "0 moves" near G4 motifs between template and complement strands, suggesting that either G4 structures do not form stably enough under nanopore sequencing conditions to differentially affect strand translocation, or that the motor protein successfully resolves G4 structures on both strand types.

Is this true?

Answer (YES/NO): NO